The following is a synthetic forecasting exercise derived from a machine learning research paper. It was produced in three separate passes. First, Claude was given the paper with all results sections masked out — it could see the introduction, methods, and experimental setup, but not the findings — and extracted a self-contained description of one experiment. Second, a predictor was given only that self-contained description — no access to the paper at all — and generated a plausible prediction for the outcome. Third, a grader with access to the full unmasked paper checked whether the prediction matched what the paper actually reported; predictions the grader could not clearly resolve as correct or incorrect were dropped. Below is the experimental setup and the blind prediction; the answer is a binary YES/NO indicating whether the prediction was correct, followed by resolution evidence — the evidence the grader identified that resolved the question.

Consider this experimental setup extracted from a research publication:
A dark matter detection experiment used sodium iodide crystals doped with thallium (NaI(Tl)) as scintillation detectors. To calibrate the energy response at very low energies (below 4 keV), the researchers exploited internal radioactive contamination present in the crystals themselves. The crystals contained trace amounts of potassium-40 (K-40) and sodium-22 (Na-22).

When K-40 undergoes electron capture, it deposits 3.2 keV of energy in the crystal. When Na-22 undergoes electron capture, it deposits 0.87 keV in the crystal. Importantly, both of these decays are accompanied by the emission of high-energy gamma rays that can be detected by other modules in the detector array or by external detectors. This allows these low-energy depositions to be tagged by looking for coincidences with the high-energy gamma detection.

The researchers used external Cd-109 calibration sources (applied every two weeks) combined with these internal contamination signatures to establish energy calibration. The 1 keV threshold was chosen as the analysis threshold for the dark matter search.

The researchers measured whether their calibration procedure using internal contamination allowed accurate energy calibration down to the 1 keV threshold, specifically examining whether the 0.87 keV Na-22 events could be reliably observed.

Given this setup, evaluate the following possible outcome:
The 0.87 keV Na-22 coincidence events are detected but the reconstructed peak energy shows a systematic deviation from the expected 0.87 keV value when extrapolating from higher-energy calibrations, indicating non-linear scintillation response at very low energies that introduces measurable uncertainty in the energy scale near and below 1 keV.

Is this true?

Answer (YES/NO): NO